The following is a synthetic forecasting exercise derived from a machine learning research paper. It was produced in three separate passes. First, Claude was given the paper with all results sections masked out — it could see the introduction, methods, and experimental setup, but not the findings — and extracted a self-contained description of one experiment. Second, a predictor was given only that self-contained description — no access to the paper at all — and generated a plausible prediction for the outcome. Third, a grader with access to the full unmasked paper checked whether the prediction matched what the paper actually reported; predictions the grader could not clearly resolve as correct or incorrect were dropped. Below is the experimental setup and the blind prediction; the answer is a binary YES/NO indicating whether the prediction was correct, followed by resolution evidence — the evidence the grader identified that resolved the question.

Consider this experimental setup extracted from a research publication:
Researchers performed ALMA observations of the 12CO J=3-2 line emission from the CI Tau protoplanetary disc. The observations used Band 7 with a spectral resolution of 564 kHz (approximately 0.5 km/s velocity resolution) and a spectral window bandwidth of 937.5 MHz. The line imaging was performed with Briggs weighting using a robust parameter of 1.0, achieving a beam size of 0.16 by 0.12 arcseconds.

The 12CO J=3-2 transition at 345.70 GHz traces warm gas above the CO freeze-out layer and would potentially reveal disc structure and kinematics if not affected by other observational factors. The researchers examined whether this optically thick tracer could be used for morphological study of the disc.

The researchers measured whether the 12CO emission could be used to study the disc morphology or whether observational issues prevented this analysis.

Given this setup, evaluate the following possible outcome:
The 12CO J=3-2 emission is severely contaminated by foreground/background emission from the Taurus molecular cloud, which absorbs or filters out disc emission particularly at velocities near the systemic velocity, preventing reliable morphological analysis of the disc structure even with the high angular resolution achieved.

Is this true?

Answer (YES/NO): YES